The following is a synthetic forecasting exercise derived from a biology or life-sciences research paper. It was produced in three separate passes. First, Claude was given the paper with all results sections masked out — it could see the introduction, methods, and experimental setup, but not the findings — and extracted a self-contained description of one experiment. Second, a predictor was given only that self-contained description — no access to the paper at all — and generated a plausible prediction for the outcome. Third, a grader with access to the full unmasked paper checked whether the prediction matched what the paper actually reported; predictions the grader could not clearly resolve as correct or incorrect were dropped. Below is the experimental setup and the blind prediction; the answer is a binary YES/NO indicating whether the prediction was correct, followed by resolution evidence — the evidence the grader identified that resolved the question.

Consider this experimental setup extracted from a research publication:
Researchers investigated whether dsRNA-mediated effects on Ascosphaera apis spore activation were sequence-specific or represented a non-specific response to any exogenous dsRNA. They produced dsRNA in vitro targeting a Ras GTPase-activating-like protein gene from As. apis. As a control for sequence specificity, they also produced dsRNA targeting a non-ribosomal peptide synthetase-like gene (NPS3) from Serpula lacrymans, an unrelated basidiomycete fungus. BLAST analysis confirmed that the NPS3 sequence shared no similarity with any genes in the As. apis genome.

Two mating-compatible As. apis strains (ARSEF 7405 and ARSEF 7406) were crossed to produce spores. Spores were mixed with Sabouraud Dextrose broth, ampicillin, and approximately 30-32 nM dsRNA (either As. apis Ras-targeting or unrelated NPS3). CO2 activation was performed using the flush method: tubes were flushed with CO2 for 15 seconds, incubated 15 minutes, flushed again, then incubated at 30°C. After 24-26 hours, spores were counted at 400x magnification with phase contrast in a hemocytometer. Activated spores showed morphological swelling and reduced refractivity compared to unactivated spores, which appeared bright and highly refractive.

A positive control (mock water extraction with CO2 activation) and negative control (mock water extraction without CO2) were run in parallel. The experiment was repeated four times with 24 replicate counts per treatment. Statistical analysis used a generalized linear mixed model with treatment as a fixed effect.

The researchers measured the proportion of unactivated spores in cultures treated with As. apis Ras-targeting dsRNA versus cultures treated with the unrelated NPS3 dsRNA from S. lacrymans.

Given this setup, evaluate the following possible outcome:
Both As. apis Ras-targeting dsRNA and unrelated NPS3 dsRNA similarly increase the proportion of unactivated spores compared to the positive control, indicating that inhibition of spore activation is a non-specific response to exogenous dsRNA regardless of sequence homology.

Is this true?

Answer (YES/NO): NO